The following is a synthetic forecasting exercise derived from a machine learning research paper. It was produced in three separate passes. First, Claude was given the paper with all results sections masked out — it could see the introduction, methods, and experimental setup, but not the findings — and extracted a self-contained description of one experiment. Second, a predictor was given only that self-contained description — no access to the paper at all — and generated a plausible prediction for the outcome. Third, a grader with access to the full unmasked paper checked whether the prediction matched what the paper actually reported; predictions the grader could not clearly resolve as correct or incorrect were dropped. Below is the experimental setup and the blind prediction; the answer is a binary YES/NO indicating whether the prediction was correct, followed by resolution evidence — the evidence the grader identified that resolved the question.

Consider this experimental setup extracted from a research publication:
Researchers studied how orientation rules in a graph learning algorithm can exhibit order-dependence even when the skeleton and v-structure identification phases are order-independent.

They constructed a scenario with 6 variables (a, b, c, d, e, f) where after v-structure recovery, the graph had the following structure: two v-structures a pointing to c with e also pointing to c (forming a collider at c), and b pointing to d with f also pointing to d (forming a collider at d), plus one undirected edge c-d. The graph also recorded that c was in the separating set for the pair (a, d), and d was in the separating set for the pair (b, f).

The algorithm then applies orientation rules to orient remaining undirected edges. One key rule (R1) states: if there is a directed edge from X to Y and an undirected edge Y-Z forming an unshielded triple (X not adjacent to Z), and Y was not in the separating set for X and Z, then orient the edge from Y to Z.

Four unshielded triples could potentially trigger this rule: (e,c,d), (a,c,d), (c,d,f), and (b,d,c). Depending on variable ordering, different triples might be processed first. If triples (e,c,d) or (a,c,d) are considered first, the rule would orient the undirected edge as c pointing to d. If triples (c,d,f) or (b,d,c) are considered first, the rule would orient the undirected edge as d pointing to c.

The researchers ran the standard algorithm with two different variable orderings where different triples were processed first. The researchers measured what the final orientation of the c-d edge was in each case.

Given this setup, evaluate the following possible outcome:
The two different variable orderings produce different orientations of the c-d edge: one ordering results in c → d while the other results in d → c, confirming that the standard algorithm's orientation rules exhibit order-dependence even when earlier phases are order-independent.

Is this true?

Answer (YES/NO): YES